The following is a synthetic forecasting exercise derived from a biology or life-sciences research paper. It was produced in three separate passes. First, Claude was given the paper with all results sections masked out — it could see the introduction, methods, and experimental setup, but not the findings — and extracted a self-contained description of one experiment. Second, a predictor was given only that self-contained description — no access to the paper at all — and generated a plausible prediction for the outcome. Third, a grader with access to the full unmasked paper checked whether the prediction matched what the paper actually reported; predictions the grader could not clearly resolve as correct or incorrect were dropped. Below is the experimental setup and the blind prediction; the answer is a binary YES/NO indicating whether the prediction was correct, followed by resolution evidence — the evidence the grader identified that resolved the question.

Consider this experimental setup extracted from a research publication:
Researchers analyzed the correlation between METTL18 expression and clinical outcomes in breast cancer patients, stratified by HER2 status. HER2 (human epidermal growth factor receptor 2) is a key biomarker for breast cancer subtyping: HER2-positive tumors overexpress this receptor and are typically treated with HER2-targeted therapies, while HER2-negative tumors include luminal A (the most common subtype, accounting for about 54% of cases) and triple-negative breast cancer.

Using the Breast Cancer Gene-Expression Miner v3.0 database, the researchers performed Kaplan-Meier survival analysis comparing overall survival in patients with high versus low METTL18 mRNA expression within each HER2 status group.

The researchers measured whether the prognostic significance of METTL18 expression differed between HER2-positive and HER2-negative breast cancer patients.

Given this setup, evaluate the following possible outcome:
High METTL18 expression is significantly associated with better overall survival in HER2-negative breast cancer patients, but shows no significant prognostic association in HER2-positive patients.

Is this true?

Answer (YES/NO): NO